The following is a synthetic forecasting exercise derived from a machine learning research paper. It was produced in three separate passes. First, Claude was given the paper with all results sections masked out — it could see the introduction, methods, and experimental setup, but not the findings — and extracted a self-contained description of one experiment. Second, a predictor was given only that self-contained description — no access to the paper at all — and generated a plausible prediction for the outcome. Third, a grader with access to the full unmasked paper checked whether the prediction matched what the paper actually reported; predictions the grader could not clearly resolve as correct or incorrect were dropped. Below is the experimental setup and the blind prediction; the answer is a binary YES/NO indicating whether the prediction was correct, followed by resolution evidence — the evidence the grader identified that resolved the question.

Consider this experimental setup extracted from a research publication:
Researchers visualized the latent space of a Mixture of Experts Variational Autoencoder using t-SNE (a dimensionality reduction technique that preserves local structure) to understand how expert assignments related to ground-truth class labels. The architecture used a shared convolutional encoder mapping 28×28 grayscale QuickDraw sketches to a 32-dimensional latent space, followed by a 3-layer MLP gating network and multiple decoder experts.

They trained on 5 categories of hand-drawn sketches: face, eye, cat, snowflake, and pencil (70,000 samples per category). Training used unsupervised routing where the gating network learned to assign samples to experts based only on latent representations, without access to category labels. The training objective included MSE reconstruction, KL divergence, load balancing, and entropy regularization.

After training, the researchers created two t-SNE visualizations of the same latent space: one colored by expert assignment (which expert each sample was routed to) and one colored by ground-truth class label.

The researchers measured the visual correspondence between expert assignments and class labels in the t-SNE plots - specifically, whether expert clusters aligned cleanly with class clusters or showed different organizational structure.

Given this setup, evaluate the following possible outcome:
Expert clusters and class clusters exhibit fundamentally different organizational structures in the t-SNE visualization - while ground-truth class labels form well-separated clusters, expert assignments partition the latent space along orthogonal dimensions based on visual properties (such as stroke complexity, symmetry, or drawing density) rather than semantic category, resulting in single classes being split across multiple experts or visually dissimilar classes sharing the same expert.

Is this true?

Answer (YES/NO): NO